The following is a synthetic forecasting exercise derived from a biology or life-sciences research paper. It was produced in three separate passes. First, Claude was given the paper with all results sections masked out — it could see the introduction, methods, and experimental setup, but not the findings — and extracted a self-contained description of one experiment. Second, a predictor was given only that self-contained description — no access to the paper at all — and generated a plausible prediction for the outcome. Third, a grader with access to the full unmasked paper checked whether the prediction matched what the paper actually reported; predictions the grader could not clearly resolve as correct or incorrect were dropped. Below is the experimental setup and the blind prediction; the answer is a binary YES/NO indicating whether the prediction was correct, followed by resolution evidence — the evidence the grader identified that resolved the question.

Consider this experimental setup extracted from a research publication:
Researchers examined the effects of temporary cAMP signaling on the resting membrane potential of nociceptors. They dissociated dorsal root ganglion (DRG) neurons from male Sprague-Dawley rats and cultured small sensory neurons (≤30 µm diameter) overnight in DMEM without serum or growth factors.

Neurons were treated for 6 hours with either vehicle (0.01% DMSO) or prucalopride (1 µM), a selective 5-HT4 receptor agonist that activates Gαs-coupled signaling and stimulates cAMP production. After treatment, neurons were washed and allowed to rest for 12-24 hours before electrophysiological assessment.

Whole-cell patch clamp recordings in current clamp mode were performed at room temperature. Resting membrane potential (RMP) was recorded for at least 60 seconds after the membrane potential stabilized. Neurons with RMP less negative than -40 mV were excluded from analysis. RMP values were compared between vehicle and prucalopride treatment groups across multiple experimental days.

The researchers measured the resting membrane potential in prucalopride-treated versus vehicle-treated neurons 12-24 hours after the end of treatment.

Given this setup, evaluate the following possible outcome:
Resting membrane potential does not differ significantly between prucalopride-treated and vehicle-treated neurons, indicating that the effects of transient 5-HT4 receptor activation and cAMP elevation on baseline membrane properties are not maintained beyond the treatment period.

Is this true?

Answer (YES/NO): NO